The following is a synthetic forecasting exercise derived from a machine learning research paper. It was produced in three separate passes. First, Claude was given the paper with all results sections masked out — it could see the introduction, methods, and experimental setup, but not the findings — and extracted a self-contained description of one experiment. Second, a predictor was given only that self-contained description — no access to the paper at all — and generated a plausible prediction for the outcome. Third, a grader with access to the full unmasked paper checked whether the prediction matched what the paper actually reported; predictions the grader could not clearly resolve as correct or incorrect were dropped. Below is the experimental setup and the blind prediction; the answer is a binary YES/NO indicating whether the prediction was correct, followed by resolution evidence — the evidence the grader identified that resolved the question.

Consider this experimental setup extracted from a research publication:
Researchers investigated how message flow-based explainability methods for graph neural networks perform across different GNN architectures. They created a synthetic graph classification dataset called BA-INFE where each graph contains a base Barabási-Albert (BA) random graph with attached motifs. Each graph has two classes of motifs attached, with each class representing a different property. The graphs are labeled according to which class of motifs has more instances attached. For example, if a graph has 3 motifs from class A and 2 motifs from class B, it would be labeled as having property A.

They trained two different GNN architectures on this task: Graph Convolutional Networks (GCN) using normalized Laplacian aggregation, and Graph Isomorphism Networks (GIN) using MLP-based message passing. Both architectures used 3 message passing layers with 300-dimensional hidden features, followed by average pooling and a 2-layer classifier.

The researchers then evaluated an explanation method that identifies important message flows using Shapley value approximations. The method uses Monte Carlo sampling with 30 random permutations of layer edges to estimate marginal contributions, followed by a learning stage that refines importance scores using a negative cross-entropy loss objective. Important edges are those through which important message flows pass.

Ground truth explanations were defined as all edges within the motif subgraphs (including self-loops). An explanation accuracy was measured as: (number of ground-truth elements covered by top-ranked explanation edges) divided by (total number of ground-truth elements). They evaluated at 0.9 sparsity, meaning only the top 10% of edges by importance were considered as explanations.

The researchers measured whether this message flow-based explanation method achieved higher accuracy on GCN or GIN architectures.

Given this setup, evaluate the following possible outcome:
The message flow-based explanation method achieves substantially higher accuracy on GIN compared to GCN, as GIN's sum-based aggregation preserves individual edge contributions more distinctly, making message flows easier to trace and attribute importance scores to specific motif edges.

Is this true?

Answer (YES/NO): NO